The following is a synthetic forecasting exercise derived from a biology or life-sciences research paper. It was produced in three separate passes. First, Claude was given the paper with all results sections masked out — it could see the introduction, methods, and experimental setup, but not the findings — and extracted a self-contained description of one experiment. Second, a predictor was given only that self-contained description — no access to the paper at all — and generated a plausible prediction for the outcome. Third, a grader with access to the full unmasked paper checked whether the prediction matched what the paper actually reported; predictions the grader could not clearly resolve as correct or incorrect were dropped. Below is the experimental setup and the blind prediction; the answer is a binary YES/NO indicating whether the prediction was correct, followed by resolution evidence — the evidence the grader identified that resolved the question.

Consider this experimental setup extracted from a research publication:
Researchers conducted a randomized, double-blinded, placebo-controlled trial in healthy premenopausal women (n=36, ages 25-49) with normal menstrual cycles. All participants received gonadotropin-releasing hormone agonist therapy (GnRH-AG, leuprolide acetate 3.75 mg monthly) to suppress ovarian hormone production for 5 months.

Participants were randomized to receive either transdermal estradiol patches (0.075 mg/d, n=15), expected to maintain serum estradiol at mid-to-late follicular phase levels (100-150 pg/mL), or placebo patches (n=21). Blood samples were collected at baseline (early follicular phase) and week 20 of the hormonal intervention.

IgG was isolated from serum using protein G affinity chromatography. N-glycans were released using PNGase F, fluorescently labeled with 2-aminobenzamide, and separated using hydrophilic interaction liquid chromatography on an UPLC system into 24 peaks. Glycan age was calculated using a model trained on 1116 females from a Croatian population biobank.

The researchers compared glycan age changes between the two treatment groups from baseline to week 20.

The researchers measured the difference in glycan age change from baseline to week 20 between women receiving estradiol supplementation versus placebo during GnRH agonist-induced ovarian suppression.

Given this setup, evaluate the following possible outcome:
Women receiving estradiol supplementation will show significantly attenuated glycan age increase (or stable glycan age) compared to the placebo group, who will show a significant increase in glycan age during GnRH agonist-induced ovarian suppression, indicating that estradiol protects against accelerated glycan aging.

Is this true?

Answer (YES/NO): YES